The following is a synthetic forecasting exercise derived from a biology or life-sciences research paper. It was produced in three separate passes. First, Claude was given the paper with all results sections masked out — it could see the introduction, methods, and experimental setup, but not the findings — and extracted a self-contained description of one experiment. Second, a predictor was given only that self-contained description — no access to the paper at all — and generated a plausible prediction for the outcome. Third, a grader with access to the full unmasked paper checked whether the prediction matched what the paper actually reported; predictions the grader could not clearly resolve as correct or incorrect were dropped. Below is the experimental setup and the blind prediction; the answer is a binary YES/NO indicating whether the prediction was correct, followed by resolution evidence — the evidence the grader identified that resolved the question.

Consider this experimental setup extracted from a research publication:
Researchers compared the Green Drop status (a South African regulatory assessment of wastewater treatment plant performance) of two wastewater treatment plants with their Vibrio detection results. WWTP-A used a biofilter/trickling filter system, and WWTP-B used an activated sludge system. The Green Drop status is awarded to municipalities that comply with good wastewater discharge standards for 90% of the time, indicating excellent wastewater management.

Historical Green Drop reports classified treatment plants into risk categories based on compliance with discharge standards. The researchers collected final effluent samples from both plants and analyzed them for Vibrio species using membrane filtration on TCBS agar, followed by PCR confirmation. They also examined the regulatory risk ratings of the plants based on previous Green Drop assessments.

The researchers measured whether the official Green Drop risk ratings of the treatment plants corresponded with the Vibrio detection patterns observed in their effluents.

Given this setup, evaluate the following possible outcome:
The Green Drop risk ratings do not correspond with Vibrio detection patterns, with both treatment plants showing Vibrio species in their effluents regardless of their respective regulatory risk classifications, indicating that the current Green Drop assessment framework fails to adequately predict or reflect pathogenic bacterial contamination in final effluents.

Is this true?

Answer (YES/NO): NO